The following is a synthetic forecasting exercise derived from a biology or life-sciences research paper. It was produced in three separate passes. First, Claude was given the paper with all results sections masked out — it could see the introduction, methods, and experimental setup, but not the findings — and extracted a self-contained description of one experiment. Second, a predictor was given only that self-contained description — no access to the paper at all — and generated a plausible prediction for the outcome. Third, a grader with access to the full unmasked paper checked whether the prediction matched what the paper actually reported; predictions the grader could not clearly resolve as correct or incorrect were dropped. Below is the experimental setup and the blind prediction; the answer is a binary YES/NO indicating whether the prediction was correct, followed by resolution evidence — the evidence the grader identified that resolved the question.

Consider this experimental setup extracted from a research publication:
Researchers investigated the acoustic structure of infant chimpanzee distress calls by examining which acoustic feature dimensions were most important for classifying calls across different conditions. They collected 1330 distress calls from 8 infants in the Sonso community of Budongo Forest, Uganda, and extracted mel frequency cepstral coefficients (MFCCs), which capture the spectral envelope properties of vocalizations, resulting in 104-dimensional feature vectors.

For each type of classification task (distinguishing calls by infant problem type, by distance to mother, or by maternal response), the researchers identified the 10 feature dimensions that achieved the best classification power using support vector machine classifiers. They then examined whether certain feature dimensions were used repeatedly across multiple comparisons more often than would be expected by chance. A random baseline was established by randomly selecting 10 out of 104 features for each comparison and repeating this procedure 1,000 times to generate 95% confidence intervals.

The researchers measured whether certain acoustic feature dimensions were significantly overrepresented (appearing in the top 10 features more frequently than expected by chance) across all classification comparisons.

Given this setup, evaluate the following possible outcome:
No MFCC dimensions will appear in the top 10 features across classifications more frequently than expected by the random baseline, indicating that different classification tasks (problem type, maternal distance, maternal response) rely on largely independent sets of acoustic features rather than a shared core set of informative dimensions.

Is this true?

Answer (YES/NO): NO